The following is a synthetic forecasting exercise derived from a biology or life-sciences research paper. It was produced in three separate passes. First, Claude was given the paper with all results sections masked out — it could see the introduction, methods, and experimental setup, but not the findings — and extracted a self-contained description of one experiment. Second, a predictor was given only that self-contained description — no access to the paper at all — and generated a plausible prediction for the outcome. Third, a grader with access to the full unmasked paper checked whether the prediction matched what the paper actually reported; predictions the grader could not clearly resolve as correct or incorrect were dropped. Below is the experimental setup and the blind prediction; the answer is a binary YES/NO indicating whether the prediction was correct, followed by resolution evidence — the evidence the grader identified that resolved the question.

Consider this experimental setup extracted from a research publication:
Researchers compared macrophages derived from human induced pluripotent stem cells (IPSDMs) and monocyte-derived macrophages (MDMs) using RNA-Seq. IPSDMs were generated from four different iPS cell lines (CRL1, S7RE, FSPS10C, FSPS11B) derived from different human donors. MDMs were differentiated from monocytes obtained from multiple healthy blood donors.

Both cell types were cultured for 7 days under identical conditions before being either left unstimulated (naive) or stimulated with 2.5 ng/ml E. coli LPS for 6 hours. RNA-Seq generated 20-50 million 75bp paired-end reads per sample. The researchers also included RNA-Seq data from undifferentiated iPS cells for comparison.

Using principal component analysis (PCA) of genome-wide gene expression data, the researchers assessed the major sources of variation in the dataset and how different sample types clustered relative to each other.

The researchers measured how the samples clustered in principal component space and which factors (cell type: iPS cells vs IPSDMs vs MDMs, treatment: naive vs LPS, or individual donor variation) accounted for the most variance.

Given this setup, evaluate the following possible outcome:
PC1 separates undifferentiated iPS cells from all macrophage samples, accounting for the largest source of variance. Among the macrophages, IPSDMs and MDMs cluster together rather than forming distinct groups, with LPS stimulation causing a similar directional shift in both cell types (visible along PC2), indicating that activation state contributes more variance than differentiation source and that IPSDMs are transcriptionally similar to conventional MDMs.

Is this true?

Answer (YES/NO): NO